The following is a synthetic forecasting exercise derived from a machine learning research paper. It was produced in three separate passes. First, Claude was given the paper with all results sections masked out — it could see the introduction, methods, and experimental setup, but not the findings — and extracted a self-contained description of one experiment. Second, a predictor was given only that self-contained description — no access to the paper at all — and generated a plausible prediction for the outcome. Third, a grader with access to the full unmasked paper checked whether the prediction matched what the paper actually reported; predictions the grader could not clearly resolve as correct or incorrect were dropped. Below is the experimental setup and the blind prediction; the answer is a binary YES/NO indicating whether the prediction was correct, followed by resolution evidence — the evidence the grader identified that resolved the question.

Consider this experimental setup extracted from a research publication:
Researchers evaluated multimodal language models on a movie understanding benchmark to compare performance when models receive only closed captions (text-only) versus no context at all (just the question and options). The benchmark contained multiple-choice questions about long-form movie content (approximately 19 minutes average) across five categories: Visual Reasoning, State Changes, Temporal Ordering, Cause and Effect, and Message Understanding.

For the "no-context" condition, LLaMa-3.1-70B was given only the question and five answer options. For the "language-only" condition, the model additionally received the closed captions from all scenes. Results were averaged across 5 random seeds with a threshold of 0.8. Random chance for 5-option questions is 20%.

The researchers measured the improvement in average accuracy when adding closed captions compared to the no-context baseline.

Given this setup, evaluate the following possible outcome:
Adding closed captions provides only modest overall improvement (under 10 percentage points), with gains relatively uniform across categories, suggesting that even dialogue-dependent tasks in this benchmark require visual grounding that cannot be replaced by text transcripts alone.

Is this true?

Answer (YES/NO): NO